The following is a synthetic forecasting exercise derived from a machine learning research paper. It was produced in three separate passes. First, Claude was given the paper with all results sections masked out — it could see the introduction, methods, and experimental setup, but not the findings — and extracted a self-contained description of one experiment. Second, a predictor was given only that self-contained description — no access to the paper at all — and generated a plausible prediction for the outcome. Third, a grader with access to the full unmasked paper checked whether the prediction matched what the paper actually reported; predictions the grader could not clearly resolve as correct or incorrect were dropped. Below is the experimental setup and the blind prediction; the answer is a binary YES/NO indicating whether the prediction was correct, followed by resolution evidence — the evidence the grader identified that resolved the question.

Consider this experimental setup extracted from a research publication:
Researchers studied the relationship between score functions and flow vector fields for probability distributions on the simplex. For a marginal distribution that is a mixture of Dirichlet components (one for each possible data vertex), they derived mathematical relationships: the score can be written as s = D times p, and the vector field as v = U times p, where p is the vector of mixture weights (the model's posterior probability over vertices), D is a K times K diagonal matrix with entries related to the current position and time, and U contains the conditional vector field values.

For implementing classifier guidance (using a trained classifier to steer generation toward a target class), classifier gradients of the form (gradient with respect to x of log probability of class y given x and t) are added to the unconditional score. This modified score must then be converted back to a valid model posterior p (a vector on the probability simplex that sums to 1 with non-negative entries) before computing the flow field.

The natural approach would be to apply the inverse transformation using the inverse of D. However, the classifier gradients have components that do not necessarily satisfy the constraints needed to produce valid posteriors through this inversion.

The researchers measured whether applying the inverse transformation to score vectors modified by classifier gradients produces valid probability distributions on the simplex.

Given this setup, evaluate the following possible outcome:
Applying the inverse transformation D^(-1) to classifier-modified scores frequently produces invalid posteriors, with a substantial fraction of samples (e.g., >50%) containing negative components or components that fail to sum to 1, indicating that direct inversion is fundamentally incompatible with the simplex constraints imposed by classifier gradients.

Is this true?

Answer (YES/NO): YES